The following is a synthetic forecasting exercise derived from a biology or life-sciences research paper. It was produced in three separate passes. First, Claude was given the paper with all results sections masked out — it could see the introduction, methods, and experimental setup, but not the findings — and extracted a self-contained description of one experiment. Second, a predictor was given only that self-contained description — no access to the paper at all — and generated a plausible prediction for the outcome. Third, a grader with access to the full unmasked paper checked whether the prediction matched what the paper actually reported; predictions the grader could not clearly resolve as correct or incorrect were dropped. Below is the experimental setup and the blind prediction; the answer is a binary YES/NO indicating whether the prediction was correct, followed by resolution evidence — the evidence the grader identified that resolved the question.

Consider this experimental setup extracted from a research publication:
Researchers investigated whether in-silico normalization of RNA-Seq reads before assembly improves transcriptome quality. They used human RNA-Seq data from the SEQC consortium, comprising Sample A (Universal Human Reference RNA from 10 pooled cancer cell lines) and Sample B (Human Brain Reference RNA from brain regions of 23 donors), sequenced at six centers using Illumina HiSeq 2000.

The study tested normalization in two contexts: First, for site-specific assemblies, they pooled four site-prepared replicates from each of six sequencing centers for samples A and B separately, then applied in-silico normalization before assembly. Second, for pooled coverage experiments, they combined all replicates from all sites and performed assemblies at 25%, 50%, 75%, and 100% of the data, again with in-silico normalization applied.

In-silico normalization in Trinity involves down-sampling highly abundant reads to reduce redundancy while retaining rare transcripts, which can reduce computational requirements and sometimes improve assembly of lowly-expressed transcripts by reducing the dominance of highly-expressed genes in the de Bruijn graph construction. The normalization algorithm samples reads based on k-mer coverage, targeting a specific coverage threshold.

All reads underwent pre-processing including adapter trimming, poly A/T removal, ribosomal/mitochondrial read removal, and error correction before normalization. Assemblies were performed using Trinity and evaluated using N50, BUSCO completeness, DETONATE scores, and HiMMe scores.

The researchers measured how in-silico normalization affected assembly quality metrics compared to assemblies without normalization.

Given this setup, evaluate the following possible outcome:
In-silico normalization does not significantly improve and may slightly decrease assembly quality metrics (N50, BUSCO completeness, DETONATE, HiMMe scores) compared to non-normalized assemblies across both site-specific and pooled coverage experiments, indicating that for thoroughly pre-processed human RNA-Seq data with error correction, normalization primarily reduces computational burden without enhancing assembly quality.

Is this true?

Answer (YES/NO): NO